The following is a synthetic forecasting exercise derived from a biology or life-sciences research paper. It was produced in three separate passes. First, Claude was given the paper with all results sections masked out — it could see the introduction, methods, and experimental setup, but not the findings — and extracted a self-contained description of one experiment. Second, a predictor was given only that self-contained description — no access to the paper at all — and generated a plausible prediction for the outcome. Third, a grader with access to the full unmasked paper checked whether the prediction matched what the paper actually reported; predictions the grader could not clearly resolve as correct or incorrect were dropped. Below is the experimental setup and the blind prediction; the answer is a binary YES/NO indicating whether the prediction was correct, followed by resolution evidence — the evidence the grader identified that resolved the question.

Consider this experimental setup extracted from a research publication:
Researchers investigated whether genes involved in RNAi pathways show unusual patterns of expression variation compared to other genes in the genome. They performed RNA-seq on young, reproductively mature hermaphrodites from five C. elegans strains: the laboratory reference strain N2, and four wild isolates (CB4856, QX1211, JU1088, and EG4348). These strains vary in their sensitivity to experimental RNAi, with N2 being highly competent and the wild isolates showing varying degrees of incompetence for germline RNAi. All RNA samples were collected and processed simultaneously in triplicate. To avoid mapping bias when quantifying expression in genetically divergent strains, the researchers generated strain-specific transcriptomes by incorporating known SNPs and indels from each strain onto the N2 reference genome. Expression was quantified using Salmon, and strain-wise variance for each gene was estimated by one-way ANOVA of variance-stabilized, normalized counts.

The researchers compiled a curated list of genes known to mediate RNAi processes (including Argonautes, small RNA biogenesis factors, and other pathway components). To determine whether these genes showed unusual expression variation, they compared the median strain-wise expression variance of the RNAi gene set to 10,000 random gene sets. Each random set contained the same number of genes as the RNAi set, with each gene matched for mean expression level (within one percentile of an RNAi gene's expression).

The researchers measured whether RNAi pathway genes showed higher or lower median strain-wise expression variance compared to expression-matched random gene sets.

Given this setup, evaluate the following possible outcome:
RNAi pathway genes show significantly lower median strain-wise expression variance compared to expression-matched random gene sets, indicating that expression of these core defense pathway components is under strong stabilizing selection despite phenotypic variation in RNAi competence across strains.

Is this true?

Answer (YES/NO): NO